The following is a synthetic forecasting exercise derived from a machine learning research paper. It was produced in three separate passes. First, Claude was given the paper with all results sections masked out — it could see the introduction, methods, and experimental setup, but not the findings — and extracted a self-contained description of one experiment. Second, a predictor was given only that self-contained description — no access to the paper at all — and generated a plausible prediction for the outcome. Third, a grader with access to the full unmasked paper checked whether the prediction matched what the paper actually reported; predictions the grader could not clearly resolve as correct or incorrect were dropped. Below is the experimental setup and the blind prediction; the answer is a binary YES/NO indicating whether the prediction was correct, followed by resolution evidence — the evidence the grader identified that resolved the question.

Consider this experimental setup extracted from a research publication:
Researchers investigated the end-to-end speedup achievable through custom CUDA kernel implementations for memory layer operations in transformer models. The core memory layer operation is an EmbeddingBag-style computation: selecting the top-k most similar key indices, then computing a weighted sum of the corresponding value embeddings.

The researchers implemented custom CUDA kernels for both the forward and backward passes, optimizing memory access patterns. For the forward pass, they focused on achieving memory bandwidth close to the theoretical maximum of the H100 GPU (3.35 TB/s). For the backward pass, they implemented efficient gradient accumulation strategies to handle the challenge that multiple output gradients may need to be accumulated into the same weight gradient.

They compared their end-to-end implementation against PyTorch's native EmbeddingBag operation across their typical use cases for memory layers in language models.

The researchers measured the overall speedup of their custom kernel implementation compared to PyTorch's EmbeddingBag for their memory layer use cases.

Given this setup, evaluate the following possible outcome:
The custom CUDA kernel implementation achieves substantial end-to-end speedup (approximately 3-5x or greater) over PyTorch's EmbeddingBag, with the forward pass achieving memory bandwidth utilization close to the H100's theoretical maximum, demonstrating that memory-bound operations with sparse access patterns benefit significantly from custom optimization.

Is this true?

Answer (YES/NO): YES